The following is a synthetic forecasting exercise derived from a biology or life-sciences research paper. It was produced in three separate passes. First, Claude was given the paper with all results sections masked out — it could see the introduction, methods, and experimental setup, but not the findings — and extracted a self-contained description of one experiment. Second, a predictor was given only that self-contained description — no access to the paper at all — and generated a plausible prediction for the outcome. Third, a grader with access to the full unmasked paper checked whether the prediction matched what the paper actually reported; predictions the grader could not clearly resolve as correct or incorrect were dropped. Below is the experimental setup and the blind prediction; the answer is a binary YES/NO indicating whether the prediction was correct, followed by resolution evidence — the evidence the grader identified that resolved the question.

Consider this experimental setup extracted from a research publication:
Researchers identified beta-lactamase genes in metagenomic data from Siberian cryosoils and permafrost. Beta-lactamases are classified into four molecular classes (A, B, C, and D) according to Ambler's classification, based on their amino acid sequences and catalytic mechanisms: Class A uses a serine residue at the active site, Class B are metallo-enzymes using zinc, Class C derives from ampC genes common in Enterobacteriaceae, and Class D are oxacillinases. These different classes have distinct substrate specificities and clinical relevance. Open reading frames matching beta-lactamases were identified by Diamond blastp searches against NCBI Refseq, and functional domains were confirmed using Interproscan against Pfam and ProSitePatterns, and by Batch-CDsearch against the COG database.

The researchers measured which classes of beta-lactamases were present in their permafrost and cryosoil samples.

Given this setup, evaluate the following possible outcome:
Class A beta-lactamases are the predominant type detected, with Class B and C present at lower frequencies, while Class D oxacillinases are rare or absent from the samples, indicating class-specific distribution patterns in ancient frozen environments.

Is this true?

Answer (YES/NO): NO